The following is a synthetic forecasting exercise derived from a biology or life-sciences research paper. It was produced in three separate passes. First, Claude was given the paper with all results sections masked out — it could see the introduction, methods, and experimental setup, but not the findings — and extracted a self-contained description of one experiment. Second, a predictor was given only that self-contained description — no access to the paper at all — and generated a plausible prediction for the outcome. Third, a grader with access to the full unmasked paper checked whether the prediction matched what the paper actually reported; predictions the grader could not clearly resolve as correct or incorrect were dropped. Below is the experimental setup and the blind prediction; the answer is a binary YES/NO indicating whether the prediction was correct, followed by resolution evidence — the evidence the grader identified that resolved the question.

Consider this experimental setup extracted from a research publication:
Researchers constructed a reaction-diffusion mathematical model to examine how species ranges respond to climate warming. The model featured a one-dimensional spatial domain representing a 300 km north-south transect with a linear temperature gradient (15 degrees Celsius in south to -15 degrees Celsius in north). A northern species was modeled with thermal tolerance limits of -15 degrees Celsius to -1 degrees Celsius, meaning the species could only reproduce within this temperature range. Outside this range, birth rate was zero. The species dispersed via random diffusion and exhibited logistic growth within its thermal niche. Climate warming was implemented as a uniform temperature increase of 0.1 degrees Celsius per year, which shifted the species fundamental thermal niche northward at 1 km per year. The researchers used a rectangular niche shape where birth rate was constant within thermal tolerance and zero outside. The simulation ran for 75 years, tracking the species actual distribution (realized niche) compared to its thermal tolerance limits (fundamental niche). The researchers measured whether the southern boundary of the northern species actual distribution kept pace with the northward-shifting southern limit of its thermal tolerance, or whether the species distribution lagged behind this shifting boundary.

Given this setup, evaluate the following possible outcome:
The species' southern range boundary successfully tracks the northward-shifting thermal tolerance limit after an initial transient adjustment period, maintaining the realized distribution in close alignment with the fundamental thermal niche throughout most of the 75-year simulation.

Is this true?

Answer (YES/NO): NO